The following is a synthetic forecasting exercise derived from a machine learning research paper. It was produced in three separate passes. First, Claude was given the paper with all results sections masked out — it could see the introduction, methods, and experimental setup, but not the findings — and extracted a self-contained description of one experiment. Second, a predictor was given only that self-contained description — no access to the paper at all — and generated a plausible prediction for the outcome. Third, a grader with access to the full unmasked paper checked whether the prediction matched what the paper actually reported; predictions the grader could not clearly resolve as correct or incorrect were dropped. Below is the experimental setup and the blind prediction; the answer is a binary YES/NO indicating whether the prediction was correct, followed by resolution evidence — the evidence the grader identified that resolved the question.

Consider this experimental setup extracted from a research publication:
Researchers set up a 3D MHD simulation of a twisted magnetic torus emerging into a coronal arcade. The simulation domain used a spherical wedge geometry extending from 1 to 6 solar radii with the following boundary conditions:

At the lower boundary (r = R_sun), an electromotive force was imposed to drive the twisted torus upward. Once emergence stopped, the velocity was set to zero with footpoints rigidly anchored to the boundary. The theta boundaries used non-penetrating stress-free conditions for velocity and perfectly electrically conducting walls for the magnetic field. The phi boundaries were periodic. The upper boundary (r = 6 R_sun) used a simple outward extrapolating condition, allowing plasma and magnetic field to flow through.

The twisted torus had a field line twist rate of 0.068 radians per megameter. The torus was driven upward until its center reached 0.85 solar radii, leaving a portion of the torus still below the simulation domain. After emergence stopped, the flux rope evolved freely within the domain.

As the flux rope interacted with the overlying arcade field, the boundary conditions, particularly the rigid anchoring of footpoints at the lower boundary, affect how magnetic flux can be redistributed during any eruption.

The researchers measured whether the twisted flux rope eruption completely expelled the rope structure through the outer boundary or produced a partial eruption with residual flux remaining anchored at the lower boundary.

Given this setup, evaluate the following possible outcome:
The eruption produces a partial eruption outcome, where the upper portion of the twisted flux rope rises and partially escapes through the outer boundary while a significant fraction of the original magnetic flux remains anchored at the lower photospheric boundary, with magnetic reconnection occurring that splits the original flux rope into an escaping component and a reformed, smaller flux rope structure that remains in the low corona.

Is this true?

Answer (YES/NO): YES